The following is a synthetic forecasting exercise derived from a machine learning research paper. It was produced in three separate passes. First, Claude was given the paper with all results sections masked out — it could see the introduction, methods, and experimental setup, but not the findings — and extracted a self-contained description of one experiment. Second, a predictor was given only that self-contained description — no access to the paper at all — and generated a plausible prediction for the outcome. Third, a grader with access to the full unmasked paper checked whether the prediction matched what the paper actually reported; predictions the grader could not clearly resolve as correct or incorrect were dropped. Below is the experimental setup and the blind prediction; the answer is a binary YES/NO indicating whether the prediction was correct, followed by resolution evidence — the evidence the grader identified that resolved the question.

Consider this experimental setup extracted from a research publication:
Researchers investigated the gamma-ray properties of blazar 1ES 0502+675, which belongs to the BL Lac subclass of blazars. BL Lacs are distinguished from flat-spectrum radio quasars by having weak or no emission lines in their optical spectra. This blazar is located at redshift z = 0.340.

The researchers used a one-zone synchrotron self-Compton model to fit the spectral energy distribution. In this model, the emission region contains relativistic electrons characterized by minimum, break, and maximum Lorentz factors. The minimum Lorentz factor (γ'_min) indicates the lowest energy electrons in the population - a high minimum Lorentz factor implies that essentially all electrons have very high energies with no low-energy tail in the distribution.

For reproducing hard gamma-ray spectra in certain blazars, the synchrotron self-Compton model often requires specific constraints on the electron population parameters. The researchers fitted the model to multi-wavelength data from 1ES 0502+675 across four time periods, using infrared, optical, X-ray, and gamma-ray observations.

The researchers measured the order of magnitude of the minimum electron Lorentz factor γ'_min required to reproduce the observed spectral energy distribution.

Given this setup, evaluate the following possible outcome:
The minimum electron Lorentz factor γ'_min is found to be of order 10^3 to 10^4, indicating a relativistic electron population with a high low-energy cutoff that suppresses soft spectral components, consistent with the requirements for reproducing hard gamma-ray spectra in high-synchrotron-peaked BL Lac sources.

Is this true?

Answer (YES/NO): NO